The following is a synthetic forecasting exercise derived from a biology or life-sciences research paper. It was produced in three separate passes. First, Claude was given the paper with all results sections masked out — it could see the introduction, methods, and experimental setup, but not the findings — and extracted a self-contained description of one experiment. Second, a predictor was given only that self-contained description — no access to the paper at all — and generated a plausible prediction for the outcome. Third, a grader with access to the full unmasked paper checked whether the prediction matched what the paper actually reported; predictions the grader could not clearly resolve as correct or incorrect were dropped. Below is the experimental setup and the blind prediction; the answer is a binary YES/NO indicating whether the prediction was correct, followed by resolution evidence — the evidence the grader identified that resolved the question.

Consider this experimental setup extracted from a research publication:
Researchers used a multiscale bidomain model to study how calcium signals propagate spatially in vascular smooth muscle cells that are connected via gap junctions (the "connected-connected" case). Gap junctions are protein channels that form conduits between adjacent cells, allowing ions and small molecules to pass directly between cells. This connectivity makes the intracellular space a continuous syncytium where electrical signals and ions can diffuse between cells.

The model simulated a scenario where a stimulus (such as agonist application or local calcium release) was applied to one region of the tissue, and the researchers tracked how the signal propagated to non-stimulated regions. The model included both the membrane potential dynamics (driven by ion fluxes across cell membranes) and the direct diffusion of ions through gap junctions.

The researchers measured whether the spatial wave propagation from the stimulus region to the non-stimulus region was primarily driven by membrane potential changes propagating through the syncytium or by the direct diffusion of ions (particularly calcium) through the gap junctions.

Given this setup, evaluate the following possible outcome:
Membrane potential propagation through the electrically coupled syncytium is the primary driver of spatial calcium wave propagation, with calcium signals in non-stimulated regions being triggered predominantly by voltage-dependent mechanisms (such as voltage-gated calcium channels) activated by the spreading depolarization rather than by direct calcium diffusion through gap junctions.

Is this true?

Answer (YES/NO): YES